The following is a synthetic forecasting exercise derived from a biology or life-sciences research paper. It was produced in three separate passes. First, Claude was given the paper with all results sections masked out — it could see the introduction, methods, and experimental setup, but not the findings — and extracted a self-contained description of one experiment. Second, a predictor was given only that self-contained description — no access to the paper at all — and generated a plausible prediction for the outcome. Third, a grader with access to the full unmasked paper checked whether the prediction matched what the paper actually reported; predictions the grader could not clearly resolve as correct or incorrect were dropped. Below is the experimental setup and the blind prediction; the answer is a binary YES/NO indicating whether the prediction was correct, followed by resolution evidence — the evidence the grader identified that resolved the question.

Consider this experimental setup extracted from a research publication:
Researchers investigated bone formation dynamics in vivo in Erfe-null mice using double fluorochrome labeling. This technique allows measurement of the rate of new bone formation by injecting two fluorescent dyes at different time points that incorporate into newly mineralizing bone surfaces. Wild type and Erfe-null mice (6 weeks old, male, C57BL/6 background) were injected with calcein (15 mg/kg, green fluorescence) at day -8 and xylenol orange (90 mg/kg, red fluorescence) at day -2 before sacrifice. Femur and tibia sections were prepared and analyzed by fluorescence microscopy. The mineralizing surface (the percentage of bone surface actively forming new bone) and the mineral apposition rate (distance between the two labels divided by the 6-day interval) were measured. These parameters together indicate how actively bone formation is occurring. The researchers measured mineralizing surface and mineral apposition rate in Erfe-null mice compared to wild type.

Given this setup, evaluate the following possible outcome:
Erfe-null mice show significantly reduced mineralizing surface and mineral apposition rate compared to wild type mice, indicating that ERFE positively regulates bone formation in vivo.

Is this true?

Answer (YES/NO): NO